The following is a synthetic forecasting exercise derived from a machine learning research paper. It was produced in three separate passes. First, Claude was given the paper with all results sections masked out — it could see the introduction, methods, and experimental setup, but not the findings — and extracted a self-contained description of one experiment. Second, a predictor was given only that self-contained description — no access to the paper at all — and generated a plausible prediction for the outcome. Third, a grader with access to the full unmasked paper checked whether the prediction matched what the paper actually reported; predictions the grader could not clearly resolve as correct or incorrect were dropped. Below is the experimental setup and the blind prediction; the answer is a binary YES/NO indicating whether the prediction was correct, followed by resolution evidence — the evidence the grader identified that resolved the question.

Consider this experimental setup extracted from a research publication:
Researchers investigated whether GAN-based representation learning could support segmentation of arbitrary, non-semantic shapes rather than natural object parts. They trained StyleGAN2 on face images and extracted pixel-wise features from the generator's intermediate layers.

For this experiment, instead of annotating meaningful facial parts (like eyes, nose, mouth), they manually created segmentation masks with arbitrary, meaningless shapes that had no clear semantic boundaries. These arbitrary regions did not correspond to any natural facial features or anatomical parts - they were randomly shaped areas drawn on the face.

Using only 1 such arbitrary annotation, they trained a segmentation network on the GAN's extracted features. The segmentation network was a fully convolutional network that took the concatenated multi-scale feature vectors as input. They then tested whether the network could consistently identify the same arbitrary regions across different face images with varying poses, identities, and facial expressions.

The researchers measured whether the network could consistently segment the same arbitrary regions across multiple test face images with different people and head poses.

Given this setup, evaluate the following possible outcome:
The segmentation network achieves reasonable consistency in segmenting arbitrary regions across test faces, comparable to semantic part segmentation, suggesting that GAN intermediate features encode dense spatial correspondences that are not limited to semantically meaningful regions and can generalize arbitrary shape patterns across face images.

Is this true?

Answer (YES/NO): YES